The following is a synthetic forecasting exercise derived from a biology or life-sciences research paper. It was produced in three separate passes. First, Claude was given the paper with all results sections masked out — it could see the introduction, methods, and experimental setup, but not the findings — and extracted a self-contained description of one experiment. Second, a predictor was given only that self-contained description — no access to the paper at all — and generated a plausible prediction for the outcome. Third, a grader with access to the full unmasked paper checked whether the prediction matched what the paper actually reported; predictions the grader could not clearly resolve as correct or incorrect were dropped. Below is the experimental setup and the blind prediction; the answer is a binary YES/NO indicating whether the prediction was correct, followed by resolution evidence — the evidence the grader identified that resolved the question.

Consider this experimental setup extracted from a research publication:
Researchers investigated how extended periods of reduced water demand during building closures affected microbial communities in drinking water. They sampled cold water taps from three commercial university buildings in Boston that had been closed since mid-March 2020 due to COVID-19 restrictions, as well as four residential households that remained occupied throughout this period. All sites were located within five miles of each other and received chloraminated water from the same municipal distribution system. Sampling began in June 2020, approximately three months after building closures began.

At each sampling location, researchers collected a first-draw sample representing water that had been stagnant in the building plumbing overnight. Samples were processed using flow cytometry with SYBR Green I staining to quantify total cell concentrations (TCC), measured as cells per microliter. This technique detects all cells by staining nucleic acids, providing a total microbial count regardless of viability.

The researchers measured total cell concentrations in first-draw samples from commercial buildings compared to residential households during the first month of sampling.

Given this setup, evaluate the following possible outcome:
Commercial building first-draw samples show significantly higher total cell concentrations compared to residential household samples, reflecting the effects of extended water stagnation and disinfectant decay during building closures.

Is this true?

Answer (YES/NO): YES